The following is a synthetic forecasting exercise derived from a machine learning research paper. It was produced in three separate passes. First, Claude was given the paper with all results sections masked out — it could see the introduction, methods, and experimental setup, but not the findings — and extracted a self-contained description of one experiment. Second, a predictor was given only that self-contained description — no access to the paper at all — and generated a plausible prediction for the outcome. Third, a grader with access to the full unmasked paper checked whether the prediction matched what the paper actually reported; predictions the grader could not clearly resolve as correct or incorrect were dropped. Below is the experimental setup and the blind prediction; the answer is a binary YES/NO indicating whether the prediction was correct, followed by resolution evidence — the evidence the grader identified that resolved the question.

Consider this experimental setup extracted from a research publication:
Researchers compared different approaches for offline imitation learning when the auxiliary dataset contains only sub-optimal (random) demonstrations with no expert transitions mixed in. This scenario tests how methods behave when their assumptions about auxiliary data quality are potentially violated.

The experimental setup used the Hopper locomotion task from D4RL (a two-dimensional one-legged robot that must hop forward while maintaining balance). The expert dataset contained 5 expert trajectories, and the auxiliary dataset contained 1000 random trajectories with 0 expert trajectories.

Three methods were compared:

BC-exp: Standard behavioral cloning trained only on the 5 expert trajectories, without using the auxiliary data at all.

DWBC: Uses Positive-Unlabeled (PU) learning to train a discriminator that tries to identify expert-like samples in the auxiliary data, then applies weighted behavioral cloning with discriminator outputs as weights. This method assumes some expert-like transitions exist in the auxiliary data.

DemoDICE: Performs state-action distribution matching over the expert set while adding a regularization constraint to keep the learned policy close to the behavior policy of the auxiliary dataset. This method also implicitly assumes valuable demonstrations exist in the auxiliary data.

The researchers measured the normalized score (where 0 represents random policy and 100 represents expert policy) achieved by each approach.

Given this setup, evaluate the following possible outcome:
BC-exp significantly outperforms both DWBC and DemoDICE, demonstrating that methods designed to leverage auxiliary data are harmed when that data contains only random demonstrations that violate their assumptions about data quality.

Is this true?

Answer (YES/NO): NO